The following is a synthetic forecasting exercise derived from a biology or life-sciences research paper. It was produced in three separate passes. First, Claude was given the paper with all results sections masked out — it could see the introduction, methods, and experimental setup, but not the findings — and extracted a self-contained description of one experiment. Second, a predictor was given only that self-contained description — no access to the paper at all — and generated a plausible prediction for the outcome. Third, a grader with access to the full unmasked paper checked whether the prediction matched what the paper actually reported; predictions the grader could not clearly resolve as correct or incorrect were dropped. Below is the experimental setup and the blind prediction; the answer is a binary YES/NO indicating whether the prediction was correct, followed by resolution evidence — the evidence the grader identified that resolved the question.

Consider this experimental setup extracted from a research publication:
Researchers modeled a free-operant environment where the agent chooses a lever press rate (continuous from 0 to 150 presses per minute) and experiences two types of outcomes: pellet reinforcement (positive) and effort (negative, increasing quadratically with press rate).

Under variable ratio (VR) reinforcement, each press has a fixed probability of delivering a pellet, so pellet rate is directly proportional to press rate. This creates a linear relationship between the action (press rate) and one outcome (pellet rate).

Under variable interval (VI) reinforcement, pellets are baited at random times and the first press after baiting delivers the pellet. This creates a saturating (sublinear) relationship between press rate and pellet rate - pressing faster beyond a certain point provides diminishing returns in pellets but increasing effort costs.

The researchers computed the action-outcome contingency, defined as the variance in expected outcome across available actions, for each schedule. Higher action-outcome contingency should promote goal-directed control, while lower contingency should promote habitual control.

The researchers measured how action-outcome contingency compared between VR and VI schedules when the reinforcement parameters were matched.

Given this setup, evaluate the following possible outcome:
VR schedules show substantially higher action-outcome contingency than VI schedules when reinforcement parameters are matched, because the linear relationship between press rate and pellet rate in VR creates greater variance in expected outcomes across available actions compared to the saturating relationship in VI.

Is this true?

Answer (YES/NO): YES